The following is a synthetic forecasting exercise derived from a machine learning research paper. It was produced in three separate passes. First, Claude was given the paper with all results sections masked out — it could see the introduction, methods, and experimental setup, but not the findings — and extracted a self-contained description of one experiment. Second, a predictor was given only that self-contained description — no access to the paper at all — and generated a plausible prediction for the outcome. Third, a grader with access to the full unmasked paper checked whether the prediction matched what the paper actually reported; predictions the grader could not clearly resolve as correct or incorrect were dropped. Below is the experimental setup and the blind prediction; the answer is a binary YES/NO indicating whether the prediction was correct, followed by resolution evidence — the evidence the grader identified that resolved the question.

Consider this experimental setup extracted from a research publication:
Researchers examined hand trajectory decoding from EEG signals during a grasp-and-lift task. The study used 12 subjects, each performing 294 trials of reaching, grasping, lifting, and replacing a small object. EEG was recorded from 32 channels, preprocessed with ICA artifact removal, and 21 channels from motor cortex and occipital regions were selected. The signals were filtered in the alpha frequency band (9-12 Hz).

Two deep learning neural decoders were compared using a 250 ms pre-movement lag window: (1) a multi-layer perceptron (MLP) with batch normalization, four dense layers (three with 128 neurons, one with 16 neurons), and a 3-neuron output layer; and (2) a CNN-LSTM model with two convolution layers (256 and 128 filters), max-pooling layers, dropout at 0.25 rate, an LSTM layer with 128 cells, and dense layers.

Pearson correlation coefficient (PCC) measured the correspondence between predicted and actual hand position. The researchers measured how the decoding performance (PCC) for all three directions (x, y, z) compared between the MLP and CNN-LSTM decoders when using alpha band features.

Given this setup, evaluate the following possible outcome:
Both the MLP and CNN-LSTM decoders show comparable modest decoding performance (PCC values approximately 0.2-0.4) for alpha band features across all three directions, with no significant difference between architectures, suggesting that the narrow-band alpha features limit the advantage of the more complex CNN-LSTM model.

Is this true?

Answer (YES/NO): NO